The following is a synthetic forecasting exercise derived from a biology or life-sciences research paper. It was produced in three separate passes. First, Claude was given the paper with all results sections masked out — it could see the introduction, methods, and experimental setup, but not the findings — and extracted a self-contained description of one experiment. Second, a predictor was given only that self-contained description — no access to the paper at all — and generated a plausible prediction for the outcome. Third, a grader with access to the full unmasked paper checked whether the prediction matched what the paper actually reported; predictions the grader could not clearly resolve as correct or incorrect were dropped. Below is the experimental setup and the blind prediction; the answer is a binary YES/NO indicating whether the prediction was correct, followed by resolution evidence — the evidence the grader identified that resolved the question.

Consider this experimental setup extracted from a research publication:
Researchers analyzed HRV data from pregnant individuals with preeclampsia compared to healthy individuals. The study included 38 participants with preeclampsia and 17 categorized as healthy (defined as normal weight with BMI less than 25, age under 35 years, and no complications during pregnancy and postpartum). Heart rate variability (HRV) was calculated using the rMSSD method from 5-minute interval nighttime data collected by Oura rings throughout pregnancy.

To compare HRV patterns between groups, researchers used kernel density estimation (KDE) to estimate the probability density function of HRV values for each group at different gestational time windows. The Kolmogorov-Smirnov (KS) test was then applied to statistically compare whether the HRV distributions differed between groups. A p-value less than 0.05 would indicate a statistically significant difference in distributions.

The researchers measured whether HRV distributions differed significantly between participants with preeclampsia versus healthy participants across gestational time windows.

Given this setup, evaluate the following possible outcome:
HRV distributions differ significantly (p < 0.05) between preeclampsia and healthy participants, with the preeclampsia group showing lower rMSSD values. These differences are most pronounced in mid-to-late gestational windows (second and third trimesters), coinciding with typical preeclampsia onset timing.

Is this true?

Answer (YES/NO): NO